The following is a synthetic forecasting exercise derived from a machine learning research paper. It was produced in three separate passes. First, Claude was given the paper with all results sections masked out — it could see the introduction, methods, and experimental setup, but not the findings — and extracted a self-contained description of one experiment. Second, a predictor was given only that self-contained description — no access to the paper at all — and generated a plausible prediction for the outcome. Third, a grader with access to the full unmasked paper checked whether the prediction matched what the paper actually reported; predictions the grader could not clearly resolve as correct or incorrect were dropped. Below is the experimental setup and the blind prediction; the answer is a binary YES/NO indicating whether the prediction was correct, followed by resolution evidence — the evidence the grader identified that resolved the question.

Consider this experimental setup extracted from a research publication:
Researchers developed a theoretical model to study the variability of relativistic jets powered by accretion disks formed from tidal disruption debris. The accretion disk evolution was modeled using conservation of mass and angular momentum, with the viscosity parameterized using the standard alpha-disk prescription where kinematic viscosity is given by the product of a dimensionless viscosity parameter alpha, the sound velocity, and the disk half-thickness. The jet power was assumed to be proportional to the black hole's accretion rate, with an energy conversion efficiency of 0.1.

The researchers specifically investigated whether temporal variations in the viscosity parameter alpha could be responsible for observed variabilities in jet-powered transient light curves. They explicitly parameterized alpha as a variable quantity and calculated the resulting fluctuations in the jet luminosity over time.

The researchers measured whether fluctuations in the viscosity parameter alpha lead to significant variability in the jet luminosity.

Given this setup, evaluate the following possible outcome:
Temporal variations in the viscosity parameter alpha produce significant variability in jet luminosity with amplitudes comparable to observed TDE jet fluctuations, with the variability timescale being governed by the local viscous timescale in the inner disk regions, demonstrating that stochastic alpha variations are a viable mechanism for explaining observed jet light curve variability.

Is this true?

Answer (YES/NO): NO